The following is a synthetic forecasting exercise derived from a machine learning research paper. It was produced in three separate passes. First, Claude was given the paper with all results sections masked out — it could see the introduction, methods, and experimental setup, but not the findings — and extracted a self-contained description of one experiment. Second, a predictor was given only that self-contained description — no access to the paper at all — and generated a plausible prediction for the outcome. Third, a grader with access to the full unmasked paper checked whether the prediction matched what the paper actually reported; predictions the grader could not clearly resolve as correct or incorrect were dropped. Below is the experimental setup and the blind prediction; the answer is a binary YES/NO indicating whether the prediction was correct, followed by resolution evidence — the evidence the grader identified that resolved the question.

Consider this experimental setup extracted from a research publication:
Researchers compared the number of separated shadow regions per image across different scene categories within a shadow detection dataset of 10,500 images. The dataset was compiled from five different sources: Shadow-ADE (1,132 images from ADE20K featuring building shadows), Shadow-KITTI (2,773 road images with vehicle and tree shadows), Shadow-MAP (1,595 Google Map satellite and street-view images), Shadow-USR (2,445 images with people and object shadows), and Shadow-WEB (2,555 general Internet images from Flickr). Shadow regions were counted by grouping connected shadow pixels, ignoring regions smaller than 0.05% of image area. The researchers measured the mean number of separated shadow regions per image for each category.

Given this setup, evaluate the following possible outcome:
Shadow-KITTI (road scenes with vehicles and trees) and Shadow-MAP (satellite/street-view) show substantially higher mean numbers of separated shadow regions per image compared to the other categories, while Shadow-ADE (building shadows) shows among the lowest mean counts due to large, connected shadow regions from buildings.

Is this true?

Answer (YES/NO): NO